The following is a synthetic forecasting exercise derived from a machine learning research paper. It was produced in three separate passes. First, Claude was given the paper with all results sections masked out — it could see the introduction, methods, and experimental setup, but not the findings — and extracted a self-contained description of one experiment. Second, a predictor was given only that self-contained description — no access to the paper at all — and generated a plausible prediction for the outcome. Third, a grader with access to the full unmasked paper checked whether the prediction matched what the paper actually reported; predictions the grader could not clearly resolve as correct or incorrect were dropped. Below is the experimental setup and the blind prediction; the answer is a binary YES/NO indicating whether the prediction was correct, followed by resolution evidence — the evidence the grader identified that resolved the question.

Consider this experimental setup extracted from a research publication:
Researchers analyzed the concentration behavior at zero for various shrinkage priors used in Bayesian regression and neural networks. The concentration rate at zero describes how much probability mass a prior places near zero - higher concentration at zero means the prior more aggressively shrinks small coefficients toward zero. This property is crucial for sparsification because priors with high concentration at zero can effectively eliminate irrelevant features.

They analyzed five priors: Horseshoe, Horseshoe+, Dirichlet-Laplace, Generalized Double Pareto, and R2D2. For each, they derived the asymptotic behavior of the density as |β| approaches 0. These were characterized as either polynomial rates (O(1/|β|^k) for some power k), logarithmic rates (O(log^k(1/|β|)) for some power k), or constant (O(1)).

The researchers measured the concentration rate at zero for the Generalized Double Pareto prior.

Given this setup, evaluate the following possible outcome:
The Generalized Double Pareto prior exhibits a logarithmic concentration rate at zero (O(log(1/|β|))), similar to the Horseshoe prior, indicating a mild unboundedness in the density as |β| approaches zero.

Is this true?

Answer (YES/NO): NO